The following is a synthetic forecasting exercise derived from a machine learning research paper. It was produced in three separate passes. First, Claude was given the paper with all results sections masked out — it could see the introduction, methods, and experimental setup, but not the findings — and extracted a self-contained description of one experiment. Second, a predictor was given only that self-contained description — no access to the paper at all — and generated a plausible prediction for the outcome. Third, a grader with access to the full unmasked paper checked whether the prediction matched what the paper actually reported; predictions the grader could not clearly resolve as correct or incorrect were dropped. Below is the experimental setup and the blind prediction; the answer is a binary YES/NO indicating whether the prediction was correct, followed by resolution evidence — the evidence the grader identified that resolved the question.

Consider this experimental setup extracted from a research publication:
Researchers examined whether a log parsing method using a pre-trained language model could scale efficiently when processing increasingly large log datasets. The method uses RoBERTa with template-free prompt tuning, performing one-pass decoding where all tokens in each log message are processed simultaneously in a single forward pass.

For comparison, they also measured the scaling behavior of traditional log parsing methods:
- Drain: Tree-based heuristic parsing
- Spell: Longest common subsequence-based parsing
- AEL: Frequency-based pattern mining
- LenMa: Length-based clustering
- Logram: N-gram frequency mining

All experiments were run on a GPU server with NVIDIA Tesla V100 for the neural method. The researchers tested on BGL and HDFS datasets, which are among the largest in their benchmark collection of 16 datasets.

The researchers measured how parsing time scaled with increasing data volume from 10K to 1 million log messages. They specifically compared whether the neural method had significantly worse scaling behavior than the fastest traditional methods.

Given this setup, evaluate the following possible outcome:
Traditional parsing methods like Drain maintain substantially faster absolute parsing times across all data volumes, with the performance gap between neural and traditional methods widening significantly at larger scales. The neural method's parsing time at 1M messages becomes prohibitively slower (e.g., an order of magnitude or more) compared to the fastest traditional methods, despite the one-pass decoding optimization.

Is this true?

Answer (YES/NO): NO